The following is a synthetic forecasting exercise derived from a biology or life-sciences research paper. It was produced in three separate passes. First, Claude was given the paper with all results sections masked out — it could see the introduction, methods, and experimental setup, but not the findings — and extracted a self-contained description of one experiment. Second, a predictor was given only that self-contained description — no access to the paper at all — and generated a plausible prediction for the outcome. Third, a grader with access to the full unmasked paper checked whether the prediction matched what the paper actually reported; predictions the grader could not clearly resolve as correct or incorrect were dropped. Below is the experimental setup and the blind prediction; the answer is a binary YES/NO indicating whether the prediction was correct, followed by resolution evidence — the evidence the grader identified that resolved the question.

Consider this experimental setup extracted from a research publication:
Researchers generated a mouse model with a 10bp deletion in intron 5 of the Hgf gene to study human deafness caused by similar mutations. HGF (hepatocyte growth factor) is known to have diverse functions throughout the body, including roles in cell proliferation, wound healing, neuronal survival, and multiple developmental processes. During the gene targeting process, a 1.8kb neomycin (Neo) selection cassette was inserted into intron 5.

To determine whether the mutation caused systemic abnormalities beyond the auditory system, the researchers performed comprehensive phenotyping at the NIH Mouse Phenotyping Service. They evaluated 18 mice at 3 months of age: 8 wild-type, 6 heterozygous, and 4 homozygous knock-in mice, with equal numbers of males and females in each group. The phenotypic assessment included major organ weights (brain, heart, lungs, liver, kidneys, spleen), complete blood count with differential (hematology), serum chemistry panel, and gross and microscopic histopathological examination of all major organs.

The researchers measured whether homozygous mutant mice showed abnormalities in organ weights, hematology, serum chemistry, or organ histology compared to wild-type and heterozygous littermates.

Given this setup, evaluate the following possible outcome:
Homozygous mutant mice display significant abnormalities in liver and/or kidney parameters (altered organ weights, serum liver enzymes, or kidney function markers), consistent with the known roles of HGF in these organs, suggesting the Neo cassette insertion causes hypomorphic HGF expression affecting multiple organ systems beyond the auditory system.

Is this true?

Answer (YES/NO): NO